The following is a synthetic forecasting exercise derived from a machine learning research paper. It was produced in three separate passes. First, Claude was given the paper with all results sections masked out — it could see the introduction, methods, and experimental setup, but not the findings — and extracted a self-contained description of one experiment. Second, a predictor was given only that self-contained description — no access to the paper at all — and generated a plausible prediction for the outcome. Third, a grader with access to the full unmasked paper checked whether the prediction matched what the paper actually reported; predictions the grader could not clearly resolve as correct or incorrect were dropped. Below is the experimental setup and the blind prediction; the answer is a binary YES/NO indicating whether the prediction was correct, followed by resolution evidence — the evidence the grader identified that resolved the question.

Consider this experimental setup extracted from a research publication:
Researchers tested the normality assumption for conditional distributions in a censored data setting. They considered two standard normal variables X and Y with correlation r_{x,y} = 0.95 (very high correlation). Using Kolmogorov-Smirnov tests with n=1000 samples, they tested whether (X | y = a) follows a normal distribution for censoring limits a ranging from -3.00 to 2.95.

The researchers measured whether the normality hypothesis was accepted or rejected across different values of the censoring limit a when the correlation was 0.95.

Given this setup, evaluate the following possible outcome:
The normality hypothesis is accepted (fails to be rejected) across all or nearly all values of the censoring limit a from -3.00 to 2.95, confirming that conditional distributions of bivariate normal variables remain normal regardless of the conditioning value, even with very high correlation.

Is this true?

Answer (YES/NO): NO